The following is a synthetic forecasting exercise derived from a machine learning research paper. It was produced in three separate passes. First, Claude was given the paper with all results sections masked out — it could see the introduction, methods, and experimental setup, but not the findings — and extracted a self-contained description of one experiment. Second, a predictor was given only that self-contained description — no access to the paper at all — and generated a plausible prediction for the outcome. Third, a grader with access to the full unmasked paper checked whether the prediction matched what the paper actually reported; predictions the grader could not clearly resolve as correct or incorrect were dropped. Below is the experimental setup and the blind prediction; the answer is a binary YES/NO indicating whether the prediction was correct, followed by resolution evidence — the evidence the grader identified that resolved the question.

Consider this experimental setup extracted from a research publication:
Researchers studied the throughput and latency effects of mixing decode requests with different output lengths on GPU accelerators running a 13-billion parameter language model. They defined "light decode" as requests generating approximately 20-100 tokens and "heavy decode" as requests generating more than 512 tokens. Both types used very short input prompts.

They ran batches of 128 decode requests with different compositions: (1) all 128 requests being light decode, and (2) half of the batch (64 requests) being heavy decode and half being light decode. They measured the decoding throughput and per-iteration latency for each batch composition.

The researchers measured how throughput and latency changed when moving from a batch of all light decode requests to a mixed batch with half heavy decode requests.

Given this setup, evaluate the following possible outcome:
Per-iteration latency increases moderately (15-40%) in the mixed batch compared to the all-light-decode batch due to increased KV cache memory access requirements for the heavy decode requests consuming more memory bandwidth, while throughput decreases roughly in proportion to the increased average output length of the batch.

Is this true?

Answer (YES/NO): NO